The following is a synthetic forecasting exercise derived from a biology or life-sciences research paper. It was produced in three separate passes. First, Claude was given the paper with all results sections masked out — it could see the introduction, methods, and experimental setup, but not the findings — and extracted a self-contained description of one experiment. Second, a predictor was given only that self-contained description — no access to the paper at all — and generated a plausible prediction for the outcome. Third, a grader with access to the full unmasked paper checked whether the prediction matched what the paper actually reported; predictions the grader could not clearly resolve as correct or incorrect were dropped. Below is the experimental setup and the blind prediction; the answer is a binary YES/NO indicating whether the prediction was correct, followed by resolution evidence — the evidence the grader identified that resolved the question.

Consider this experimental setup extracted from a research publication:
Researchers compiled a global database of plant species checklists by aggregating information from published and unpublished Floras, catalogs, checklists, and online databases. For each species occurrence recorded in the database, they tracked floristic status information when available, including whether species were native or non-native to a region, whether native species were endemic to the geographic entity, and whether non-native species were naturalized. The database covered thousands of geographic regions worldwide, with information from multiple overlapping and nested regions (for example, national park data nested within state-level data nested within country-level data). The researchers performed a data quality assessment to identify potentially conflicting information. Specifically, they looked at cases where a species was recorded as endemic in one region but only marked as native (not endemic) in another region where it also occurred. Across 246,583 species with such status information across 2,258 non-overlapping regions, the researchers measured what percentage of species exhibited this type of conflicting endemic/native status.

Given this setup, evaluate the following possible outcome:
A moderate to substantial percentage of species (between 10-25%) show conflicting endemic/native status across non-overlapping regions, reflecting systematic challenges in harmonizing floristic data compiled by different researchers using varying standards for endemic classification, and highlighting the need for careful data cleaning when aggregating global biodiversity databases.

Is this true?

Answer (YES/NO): NO